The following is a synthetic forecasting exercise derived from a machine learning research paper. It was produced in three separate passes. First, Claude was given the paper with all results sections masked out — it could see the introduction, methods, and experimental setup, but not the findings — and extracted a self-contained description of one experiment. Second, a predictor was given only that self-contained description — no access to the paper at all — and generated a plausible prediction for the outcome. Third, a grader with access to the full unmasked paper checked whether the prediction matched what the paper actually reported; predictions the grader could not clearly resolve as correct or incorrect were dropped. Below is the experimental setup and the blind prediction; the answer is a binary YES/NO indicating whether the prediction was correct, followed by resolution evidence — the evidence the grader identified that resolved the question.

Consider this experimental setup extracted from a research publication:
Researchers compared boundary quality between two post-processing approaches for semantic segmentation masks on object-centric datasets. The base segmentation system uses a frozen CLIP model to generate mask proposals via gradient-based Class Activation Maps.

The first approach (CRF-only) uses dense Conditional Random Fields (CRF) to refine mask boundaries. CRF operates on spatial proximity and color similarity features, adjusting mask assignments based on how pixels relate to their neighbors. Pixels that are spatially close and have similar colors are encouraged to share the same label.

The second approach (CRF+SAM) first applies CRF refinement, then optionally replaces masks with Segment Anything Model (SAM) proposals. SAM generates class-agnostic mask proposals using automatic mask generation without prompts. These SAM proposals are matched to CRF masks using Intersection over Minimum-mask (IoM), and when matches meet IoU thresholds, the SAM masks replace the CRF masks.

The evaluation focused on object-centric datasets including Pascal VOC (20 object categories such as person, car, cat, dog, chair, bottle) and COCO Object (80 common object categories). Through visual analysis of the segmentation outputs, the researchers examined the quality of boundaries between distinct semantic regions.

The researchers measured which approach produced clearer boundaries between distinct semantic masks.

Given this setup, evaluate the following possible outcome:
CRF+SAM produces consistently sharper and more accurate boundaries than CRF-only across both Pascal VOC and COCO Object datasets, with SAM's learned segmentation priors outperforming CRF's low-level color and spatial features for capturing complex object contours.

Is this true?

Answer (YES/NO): NO